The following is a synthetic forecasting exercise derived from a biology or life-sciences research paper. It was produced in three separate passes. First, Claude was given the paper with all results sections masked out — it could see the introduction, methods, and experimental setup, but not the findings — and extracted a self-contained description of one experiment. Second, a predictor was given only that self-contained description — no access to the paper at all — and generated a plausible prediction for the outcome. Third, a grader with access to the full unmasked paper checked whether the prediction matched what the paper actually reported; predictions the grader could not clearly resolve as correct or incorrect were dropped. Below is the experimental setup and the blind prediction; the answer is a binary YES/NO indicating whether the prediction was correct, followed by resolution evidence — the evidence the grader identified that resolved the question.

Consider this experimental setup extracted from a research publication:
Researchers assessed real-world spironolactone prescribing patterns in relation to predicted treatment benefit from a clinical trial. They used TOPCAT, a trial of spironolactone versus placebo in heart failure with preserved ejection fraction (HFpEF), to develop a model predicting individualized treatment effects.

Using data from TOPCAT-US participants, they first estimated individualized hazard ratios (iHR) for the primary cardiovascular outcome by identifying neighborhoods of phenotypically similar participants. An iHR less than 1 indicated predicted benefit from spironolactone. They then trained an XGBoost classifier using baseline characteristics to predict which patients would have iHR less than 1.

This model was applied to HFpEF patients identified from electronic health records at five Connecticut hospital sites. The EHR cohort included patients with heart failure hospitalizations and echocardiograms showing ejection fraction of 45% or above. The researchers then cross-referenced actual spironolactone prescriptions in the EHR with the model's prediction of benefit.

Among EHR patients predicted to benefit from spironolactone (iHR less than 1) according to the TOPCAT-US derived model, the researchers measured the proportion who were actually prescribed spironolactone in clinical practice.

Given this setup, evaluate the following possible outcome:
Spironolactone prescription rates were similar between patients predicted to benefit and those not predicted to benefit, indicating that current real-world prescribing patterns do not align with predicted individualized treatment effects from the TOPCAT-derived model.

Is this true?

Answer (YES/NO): NO